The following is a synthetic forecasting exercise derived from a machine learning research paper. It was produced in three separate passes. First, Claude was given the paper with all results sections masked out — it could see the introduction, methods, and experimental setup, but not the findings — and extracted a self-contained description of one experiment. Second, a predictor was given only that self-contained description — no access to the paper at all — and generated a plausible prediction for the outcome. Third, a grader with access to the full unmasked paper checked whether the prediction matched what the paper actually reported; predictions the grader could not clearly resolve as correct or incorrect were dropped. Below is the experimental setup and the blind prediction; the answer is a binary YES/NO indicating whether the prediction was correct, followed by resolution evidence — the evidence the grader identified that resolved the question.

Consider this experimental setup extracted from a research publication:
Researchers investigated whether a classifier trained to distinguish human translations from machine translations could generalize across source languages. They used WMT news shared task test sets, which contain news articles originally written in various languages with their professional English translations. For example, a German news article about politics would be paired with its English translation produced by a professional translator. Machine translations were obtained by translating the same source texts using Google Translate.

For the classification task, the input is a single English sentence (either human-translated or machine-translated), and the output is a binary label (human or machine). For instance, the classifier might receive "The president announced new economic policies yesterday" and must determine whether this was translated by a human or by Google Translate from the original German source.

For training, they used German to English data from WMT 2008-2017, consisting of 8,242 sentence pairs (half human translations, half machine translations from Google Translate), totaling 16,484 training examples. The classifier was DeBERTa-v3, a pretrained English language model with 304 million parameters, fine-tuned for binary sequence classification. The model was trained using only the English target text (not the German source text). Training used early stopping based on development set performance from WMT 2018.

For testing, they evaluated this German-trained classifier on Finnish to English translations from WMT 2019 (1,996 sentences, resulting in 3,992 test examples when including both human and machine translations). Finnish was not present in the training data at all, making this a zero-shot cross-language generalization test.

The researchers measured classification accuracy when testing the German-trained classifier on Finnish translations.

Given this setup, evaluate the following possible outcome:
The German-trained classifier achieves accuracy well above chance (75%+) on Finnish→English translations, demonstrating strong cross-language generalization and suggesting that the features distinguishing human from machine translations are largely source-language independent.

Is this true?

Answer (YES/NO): NO